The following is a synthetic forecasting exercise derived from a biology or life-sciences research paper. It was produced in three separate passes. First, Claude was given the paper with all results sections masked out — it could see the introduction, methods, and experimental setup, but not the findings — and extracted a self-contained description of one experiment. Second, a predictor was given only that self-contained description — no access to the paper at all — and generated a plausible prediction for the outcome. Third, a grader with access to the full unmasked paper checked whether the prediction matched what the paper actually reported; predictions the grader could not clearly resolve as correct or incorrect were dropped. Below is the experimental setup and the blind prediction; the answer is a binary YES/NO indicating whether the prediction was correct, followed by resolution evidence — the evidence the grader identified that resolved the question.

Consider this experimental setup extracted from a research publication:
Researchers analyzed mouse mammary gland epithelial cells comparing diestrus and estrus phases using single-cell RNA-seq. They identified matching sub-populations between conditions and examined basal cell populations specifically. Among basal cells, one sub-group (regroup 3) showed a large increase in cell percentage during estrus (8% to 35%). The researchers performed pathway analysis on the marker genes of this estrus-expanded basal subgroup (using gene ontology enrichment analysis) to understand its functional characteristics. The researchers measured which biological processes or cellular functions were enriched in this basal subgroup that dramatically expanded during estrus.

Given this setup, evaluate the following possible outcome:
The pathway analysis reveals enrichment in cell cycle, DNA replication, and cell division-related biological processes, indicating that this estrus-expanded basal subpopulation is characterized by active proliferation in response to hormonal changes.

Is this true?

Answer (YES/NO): NO